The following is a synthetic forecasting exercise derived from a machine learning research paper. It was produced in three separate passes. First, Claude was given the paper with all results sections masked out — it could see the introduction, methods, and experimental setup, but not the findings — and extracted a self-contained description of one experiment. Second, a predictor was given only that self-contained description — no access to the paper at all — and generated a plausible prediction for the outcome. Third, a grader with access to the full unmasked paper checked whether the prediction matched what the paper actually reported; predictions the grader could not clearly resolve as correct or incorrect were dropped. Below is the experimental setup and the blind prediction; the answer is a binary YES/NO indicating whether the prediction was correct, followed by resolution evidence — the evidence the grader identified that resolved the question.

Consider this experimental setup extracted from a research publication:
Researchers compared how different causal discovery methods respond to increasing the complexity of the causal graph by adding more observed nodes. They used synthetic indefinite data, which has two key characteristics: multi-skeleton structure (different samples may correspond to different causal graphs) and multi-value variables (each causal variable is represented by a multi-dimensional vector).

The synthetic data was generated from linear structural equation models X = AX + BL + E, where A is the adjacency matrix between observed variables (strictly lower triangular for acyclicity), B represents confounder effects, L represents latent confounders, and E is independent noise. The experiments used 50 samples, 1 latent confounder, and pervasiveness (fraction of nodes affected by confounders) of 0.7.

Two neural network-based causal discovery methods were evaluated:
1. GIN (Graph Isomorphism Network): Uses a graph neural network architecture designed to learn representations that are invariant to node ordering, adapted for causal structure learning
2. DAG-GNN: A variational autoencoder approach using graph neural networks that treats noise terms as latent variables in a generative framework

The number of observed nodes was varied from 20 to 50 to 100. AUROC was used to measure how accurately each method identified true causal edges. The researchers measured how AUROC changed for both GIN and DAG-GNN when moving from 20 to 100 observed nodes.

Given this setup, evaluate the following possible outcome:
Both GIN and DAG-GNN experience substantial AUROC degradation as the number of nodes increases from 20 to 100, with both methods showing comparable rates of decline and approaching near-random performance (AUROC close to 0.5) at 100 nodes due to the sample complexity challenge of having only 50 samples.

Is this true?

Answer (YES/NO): NO